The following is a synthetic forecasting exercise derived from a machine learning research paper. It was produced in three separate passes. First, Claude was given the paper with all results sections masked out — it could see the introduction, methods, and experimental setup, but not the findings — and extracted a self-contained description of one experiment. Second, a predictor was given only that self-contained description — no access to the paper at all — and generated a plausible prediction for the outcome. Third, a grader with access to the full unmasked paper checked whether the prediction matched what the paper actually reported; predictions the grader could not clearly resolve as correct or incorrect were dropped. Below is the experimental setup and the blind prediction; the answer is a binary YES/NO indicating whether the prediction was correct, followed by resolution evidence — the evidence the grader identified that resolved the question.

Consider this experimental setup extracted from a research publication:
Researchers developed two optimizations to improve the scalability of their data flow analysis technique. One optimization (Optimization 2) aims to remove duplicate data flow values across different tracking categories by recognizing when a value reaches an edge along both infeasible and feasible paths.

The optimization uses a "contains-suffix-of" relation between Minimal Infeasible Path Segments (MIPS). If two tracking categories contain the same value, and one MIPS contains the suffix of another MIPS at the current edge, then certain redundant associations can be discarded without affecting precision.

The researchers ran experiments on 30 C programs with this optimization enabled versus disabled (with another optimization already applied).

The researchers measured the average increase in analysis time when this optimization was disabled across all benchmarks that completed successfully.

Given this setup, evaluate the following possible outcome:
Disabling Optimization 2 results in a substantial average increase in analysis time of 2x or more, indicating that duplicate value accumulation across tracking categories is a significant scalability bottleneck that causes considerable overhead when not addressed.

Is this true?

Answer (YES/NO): NO